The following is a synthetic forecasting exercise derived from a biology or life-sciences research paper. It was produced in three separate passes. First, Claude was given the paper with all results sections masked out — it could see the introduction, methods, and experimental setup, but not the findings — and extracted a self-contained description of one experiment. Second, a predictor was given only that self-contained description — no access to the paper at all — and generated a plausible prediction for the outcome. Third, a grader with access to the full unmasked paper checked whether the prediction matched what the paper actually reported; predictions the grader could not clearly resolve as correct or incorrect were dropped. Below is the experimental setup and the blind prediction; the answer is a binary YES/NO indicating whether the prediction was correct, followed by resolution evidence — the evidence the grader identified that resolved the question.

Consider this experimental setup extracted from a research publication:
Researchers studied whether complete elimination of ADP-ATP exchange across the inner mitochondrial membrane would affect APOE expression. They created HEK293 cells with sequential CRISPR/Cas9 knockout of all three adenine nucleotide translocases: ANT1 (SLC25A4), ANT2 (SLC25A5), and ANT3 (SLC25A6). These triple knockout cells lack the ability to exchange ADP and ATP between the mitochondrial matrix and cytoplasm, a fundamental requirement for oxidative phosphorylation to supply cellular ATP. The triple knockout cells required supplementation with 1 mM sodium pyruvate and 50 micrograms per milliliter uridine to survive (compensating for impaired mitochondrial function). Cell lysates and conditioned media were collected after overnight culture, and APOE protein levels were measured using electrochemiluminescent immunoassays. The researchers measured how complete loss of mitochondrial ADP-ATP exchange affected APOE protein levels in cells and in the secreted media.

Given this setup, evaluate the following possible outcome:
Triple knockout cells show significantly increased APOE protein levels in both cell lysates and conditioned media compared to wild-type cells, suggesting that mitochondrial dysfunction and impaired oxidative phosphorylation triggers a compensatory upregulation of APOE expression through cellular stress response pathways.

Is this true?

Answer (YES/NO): YES